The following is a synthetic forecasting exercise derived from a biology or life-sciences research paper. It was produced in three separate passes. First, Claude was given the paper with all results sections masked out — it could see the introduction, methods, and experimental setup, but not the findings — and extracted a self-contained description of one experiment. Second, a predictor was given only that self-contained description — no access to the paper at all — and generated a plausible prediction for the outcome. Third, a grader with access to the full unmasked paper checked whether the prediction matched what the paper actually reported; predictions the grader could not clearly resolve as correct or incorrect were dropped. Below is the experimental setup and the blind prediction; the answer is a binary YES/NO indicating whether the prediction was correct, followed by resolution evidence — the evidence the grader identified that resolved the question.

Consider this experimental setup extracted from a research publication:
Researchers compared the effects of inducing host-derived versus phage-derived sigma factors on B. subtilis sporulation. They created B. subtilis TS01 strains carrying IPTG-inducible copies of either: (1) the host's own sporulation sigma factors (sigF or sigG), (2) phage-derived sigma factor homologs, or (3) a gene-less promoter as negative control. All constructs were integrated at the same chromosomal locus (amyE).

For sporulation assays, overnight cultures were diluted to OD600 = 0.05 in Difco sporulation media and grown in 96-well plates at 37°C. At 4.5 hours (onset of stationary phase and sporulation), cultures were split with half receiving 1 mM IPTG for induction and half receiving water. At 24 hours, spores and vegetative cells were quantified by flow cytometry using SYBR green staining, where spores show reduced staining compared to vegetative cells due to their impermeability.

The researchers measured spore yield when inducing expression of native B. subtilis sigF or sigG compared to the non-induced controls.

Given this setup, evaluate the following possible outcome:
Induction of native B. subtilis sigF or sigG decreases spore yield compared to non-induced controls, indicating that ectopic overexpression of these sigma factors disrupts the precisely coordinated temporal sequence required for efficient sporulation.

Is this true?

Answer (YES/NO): YES